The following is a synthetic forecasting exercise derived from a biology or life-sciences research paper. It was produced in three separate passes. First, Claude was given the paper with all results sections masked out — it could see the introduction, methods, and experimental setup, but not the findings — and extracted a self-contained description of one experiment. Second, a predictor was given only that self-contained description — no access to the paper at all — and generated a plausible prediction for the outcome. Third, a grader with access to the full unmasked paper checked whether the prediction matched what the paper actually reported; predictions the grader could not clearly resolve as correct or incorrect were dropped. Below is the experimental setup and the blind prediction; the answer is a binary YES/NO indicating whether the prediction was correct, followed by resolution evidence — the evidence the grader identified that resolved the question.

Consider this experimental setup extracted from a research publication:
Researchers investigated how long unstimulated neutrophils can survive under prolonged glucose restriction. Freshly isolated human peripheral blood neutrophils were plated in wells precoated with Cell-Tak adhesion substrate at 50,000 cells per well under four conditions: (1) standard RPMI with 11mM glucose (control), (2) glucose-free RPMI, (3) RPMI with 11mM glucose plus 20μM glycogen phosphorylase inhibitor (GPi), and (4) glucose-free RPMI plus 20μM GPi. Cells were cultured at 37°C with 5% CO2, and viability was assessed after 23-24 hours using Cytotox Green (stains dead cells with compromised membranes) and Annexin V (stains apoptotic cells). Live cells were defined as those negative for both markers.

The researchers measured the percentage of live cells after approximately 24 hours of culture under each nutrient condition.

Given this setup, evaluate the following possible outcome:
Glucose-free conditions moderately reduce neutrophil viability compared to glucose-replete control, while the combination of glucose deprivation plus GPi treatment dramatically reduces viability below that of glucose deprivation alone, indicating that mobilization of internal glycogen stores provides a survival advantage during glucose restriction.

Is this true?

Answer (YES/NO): NO